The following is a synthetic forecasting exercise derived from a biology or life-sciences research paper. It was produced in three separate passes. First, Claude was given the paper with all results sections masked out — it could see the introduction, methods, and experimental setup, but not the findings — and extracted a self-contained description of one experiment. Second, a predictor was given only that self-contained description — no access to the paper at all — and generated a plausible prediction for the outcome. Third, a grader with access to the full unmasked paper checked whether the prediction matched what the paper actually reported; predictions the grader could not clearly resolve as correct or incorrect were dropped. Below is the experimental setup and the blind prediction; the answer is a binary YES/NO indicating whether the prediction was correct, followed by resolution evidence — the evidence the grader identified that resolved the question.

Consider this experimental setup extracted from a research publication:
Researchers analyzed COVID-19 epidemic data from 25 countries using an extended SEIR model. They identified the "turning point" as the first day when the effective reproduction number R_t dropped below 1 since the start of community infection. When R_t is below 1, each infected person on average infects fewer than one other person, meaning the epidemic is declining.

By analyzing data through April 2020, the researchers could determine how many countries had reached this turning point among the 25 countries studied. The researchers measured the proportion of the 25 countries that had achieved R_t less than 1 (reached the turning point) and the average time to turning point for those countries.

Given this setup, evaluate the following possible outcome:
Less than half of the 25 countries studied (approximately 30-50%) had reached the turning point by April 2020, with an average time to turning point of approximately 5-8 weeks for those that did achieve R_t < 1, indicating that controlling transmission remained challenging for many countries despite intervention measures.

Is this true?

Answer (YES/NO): NO